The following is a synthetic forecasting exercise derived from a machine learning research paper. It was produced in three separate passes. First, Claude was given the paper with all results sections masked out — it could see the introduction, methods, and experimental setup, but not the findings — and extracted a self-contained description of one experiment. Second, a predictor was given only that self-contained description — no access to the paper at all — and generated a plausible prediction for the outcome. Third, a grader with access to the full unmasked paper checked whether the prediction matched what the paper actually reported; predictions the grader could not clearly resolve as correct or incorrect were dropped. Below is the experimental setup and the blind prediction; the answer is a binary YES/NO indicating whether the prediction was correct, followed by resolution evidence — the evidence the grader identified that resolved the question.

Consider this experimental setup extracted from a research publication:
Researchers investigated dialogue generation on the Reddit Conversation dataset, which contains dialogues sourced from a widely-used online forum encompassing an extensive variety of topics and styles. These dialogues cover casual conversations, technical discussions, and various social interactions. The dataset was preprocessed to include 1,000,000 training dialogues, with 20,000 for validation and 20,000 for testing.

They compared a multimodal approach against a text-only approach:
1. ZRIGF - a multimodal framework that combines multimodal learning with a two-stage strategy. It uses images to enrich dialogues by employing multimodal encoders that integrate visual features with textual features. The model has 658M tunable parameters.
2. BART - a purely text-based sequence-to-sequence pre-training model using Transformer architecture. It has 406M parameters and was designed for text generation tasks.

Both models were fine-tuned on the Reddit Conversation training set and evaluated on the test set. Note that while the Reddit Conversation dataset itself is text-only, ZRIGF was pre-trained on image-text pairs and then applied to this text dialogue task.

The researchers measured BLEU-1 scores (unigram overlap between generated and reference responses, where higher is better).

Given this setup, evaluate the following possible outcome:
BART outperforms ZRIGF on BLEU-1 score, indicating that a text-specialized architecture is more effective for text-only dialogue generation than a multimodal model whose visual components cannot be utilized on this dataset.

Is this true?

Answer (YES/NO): NO